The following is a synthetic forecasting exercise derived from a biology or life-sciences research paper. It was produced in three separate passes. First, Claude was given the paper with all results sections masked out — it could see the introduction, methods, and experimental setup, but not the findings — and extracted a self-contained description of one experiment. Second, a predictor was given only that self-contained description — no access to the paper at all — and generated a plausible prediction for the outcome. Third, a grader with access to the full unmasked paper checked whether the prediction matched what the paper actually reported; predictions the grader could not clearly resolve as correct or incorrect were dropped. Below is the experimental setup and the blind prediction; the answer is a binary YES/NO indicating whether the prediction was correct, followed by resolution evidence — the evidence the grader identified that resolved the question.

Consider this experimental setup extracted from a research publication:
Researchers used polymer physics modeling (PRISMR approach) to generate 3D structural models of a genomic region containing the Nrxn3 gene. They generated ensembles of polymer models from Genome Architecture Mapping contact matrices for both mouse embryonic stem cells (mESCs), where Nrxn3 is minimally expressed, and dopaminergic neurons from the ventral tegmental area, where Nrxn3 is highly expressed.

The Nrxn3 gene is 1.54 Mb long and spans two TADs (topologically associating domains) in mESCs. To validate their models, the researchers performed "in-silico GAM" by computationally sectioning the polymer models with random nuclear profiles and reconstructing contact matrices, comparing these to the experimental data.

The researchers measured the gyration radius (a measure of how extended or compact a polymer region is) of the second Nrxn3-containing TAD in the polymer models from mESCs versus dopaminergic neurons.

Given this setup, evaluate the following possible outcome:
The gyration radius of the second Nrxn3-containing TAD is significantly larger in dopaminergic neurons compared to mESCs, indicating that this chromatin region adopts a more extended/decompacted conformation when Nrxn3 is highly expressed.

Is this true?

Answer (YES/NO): YES